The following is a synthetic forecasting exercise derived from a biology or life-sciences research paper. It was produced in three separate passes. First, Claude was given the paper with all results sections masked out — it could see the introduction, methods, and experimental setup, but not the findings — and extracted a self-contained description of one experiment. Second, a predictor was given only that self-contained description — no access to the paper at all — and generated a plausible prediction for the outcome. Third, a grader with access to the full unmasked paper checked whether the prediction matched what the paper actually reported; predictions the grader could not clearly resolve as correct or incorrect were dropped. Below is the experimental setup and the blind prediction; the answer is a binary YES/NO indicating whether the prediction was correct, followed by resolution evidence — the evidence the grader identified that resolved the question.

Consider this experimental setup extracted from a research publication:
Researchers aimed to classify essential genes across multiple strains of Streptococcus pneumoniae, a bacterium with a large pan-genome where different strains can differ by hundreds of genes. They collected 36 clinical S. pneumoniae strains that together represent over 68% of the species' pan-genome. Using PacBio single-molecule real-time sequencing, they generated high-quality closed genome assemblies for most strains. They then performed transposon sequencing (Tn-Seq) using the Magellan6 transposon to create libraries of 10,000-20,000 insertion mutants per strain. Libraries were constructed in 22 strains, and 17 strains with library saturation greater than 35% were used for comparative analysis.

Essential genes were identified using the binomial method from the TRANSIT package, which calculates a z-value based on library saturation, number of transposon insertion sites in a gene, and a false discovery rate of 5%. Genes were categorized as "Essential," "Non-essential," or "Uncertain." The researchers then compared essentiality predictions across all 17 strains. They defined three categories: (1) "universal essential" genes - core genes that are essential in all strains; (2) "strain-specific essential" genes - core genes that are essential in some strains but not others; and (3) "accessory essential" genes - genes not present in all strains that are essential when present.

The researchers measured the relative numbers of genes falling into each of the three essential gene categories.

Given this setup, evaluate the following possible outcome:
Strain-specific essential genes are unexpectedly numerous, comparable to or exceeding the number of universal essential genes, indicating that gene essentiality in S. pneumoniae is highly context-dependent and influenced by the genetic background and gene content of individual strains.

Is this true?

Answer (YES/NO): YES